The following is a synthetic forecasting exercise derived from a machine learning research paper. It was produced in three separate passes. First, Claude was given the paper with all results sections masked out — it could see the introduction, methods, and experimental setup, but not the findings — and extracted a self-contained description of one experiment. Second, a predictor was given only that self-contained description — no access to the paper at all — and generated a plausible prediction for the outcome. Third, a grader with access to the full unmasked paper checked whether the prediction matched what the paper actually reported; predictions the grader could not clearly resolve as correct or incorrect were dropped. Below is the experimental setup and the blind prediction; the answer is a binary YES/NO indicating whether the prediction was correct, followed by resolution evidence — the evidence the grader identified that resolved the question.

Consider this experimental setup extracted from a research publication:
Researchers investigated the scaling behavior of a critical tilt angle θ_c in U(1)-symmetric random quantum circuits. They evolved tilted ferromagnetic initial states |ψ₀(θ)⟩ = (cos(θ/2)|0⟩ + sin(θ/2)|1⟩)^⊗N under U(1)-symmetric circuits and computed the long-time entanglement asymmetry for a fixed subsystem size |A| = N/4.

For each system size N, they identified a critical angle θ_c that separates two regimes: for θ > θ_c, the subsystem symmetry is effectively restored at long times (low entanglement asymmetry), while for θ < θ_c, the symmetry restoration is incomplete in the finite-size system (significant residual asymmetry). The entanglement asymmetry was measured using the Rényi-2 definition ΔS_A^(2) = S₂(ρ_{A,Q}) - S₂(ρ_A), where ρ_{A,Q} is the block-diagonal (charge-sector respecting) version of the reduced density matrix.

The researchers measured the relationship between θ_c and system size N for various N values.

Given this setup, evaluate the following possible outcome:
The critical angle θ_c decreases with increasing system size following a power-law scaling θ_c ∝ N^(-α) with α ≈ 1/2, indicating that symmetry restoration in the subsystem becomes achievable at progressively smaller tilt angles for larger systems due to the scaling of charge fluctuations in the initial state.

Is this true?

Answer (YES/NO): YES